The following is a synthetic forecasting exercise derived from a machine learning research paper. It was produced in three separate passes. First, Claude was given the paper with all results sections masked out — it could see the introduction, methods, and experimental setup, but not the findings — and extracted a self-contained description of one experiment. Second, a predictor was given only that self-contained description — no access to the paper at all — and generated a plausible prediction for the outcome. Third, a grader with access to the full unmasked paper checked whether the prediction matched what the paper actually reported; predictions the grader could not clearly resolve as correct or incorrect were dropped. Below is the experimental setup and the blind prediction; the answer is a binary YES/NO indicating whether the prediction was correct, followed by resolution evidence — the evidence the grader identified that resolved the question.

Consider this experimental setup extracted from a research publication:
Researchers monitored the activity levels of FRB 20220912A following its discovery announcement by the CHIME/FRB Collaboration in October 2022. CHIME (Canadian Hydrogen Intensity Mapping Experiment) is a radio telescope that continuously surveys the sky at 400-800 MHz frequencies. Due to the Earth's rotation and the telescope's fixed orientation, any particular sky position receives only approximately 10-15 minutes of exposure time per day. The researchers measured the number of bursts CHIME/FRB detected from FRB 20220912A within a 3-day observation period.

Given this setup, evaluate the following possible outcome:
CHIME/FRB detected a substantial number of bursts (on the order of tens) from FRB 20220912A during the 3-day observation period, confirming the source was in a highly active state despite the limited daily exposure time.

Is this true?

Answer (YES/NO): NO